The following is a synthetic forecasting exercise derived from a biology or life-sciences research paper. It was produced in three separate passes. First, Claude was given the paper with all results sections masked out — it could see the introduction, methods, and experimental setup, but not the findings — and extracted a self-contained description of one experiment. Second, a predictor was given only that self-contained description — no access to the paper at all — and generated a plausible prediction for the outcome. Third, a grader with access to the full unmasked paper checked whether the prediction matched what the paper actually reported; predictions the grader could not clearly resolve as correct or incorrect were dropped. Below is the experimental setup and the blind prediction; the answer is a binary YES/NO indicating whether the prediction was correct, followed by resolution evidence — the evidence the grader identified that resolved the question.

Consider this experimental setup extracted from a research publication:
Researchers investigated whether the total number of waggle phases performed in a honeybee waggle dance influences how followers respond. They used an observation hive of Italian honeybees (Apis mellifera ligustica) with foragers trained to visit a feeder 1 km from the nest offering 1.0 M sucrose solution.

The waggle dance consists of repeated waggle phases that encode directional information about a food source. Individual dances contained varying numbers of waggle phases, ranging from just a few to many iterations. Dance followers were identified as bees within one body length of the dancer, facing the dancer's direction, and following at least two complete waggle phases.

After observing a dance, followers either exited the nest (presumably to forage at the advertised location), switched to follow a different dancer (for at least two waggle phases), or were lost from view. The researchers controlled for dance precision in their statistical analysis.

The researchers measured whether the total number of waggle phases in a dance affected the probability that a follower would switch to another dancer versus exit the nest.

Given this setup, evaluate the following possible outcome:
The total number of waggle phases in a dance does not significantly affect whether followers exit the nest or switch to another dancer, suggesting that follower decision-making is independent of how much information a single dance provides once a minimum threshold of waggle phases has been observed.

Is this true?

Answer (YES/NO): NO